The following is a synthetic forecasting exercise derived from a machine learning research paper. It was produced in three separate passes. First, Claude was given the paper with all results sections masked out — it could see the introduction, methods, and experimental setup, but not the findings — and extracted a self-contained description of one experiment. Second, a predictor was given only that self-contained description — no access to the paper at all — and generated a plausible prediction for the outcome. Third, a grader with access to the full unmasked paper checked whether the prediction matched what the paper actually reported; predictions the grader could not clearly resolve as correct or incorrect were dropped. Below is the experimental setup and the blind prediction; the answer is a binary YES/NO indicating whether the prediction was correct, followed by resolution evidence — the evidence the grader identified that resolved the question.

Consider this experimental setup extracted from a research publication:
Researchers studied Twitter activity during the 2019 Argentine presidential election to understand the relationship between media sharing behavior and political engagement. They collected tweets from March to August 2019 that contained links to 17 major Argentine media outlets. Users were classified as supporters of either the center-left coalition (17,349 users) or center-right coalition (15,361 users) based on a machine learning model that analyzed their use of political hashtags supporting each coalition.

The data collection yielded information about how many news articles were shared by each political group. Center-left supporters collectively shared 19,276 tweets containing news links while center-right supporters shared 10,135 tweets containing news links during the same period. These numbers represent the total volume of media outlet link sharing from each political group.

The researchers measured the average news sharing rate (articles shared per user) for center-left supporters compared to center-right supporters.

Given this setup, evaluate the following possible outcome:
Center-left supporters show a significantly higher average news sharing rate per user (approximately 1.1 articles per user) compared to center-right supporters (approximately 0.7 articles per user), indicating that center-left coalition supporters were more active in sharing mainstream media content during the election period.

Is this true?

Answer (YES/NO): YES